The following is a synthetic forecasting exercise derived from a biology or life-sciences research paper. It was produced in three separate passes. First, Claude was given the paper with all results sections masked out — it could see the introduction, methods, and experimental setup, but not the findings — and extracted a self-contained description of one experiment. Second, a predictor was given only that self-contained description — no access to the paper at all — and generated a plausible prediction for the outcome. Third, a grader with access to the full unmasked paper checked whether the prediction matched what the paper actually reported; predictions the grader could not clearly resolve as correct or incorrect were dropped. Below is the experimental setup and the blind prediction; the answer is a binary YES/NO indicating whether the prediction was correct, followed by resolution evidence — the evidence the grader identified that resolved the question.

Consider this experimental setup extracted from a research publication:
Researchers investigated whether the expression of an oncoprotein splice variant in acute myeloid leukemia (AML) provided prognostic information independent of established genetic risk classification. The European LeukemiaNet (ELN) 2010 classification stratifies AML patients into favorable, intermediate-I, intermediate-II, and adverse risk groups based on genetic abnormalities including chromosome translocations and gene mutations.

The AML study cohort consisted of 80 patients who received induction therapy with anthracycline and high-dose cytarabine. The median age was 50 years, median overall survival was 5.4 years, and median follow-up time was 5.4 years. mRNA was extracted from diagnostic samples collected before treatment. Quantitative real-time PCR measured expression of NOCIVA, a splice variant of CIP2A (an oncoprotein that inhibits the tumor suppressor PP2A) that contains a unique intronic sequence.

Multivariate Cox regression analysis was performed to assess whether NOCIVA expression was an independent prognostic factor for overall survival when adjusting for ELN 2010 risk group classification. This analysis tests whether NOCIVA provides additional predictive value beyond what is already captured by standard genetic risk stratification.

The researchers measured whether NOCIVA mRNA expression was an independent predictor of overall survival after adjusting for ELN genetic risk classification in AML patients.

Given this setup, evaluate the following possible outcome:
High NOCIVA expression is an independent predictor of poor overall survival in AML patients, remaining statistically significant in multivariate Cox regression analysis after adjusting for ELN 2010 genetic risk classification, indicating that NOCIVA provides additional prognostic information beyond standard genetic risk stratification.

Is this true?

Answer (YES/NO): NO